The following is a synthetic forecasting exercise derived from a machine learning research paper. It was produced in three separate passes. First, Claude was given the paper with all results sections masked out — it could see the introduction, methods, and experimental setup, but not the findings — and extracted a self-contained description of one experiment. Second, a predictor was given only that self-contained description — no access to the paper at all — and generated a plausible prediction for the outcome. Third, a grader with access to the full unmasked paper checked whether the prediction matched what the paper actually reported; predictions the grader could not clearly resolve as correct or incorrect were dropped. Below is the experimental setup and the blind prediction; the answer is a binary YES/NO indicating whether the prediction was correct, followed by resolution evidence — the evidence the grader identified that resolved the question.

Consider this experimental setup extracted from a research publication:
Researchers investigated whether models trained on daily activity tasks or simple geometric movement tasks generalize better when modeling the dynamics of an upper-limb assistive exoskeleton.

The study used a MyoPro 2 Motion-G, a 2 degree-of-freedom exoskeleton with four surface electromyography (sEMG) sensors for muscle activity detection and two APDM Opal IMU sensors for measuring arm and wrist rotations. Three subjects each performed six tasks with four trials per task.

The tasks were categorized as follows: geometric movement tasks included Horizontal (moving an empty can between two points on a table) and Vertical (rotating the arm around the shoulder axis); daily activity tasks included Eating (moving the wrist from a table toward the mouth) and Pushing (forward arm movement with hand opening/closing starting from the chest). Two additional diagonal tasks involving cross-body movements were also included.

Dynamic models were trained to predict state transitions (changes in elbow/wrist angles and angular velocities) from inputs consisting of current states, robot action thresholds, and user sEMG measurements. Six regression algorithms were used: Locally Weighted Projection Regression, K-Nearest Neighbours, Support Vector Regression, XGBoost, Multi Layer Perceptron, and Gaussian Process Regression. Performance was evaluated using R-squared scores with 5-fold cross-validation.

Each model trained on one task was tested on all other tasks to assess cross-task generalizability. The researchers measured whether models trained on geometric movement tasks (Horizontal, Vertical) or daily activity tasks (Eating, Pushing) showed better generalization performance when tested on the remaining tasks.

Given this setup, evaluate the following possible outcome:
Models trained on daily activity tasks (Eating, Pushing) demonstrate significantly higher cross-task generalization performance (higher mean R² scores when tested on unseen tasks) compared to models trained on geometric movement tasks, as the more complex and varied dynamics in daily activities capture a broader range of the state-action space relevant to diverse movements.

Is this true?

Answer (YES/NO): NO